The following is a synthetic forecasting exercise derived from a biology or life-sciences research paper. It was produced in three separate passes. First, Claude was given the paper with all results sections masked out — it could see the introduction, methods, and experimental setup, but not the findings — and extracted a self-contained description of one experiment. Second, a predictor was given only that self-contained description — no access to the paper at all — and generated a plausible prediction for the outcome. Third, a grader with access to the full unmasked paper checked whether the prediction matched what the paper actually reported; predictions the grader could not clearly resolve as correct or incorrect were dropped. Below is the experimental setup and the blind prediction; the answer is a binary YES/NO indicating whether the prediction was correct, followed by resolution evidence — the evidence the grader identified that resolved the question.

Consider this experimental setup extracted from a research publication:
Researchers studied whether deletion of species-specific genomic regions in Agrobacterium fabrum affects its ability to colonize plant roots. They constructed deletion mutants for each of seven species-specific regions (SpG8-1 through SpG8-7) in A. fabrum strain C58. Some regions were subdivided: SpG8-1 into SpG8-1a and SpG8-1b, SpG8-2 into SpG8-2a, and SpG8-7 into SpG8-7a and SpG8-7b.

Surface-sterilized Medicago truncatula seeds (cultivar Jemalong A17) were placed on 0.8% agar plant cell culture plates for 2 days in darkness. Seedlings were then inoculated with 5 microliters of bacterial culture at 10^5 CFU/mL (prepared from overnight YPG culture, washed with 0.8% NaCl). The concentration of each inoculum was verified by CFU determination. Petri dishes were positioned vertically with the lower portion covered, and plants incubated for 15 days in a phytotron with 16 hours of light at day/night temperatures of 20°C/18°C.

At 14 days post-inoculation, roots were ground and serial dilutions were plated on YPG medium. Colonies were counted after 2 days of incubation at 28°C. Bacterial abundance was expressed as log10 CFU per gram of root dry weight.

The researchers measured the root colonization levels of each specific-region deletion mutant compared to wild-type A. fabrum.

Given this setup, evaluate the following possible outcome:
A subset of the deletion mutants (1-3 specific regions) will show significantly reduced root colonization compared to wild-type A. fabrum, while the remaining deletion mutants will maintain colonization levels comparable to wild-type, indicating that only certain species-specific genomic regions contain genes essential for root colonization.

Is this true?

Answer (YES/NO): NO